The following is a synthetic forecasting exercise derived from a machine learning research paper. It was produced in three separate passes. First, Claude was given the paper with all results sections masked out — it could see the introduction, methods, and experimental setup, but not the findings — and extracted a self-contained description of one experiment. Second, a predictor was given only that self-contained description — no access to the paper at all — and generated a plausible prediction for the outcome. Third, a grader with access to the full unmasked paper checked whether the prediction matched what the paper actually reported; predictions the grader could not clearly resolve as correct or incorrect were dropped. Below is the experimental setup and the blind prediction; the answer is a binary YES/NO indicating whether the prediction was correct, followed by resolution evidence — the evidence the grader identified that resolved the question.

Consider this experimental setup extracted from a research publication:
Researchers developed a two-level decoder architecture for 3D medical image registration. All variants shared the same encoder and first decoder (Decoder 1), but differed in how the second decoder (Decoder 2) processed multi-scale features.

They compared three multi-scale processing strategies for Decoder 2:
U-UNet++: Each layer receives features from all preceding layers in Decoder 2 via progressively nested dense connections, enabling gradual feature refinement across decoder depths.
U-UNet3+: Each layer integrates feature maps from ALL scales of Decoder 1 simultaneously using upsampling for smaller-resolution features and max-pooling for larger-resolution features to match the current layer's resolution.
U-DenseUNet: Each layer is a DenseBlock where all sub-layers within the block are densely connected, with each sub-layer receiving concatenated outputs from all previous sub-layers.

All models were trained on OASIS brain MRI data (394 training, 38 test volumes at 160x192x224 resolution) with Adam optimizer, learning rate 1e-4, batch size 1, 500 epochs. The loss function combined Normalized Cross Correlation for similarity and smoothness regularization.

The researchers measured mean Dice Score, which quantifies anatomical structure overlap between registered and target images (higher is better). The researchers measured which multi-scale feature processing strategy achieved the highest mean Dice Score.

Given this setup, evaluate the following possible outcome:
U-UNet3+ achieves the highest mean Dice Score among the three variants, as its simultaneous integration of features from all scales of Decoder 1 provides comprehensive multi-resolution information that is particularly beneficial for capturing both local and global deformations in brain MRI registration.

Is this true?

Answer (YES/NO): NO